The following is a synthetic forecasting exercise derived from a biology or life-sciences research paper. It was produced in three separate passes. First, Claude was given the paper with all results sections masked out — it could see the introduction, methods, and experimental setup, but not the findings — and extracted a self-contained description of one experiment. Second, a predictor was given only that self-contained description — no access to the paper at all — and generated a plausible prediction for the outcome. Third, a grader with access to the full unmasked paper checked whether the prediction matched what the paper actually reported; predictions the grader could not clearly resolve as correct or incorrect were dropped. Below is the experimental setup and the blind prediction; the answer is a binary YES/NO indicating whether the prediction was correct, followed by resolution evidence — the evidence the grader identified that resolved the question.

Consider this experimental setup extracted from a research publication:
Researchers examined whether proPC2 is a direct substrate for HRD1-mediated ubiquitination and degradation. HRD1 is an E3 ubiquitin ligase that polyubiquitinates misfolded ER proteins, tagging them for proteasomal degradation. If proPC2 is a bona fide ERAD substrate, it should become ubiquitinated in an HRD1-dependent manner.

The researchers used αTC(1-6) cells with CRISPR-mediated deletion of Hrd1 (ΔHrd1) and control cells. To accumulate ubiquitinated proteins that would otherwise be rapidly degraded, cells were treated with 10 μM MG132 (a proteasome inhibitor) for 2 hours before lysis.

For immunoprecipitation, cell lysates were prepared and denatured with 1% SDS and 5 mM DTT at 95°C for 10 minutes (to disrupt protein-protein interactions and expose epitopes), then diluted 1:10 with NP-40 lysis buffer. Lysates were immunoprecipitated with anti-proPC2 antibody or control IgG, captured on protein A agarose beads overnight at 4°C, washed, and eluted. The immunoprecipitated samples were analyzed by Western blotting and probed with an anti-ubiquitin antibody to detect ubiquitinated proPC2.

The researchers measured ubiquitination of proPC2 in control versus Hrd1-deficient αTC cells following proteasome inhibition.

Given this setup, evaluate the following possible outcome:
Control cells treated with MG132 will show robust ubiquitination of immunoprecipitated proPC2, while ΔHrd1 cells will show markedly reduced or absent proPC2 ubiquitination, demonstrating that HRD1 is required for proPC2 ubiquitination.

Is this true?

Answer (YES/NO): YES